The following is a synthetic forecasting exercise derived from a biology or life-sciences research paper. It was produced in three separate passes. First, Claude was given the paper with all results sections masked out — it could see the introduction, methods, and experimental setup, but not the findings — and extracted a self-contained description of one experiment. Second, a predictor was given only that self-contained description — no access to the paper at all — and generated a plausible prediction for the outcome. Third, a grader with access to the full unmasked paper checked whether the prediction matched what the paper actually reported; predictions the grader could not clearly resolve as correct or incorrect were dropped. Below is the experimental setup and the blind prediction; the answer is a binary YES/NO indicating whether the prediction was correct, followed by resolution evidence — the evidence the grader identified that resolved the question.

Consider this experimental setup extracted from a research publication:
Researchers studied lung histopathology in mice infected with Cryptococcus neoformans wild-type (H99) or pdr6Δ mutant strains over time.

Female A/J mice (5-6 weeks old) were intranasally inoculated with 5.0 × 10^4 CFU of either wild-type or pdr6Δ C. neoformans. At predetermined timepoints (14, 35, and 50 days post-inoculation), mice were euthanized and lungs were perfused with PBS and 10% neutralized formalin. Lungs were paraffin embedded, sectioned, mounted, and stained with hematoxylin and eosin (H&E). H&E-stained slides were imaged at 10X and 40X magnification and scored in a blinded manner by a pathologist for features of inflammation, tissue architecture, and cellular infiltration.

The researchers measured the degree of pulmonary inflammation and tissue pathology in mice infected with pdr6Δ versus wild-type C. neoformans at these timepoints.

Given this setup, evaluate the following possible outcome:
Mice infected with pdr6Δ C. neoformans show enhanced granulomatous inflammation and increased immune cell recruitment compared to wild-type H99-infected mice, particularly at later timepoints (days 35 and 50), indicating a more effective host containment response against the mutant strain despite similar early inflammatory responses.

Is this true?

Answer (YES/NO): NO